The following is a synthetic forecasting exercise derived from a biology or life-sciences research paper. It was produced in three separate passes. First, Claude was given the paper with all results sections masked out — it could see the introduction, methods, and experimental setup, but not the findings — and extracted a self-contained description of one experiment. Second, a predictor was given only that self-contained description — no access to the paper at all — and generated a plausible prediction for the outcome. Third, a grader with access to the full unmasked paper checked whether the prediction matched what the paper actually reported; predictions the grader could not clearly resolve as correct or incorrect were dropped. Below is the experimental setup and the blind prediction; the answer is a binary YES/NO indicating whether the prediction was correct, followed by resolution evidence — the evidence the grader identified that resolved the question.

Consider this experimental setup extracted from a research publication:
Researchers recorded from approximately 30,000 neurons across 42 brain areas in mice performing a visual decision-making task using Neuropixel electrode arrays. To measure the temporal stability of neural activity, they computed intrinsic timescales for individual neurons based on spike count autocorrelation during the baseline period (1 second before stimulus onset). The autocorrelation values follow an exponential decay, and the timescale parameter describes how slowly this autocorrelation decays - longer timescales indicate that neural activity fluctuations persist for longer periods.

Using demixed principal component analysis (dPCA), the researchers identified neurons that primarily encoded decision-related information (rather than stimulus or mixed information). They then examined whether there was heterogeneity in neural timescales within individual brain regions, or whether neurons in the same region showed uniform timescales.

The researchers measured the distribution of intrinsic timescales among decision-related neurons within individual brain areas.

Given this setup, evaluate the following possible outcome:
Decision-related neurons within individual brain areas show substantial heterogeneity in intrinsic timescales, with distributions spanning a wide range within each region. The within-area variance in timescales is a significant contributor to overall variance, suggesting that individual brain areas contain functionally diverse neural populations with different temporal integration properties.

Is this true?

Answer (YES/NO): YES